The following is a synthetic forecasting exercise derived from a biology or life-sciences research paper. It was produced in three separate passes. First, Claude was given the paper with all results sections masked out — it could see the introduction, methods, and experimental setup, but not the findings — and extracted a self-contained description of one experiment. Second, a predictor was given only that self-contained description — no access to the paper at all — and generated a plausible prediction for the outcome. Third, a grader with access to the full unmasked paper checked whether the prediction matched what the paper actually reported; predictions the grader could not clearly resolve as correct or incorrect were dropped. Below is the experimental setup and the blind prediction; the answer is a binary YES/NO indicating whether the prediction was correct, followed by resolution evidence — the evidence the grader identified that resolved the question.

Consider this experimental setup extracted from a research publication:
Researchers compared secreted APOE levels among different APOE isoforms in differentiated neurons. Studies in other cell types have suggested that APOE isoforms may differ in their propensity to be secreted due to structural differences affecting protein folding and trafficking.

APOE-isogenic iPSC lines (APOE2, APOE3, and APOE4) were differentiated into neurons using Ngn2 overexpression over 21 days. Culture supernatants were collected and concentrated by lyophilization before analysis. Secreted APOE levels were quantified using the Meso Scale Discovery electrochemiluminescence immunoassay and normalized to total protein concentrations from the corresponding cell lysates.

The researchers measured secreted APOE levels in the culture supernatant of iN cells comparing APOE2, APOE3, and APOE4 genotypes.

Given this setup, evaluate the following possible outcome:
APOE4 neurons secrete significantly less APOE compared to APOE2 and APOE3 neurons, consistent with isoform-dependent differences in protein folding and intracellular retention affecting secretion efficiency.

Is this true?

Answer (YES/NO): NO